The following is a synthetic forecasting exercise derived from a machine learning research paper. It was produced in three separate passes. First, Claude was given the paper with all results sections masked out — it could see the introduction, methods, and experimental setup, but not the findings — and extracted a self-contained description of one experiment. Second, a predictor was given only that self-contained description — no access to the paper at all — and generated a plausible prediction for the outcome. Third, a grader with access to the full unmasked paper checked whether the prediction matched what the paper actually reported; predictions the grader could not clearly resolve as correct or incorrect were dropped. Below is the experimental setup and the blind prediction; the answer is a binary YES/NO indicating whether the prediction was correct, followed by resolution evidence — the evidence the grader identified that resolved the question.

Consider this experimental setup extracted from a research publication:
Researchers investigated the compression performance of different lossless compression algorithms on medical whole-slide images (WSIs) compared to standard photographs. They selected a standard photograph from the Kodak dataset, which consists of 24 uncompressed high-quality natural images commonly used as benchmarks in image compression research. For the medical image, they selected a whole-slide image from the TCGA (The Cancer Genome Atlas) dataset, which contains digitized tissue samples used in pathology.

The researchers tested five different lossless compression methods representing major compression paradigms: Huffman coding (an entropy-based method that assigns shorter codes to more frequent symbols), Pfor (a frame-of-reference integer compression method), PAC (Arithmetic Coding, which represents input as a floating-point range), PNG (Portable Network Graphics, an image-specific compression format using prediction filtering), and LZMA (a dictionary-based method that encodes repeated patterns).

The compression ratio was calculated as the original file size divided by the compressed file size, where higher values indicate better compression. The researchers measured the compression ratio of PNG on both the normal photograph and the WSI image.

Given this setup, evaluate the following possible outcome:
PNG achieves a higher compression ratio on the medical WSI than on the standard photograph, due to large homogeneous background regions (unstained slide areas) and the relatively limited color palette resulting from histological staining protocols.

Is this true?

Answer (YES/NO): NO